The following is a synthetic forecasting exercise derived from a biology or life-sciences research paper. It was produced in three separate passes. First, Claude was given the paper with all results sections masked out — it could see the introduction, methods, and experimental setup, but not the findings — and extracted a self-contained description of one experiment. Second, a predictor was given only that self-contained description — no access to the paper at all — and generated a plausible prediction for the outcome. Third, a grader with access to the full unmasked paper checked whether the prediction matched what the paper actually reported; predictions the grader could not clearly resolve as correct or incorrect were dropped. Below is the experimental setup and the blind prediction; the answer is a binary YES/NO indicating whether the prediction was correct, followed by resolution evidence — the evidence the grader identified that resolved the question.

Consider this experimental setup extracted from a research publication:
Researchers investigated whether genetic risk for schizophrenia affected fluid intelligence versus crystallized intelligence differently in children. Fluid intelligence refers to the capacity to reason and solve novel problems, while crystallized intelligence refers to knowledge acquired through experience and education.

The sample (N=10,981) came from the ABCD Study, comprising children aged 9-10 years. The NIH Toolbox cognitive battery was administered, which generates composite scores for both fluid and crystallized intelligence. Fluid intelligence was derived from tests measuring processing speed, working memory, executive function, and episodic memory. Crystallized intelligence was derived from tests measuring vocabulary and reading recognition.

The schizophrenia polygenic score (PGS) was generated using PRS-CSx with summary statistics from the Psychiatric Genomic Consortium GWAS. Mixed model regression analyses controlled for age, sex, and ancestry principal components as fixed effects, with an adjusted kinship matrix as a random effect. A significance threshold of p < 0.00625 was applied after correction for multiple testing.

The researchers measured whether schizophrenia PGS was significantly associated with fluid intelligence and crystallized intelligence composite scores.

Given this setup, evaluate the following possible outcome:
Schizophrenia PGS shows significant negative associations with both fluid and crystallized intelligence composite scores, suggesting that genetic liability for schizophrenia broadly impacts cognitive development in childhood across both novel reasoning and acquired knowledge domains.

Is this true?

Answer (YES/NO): NO